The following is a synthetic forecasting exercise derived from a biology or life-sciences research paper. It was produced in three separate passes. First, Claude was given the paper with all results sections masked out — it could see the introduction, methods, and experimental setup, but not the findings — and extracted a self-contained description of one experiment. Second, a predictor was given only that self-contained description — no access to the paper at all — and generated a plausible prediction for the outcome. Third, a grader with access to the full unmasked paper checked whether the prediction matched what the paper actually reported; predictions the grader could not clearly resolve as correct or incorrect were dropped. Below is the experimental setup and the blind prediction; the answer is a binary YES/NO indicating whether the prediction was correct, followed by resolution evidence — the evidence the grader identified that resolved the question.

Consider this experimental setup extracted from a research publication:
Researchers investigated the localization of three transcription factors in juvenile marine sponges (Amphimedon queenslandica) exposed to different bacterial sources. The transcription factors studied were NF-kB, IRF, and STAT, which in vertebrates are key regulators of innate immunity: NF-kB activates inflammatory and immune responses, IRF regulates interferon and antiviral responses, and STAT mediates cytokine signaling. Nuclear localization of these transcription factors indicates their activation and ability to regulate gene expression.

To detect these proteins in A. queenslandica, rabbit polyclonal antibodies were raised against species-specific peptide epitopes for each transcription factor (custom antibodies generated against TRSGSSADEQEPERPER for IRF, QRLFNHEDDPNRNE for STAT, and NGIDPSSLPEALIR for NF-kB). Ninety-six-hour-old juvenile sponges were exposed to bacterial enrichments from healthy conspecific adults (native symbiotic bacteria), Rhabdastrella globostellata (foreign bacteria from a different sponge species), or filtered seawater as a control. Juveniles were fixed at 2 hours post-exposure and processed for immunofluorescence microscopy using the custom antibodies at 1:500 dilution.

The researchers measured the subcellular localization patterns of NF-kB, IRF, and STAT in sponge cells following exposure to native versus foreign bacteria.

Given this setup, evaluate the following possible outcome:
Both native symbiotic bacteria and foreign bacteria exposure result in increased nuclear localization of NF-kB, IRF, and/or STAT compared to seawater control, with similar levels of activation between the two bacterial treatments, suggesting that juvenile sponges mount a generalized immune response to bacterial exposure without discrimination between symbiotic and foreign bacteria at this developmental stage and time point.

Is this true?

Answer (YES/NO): NO